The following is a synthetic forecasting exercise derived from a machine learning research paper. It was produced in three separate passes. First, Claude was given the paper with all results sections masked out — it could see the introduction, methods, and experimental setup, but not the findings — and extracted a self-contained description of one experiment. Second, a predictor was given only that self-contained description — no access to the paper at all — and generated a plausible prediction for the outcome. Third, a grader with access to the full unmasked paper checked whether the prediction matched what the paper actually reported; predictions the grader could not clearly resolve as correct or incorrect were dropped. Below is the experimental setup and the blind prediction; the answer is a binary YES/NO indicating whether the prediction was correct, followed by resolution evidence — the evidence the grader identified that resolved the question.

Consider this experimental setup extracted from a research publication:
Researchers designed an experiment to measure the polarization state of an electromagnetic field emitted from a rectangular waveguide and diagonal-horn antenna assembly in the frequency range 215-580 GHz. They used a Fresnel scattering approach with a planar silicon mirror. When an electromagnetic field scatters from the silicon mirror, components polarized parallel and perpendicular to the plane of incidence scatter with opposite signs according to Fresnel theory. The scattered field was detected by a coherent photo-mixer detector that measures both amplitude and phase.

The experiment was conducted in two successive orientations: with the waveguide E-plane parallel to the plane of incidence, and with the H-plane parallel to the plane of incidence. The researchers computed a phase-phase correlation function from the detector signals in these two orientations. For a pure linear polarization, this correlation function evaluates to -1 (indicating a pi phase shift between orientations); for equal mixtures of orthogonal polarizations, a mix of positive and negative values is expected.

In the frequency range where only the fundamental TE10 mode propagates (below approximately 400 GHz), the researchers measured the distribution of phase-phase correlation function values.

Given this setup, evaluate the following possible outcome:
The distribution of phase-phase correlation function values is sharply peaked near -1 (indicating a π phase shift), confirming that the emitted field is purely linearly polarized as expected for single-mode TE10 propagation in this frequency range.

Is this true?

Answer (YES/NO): NO